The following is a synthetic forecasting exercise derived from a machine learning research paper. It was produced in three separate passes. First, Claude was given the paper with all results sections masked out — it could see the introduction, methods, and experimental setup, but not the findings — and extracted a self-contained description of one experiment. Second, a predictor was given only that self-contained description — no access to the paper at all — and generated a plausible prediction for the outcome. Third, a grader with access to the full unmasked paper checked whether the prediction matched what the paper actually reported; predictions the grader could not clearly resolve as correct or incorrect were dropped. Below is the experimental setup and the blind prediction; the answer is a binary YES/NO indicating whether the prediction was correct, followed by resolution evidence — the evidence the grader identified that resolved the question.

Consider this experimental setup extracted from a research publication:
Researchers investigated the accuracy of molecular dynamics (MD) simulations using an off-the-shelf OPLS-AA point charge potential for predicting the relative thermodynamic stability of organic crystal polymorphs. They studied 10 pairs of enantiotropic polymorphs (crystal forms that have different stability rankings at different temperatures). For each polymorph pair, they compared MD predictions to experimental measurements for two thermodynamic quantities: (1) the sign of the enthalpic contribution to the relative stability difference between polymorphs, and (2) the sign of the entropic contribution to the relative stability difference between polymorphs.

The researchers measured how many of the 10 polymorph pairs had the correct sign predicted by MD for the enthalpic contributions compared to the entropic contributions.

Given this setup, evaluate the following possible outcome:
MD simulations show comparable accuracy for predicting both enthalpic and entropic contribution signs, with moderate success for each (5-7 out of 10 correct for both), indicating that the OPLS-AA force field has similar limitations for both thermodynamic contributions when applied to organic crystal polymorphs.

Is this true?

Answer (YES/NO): NO